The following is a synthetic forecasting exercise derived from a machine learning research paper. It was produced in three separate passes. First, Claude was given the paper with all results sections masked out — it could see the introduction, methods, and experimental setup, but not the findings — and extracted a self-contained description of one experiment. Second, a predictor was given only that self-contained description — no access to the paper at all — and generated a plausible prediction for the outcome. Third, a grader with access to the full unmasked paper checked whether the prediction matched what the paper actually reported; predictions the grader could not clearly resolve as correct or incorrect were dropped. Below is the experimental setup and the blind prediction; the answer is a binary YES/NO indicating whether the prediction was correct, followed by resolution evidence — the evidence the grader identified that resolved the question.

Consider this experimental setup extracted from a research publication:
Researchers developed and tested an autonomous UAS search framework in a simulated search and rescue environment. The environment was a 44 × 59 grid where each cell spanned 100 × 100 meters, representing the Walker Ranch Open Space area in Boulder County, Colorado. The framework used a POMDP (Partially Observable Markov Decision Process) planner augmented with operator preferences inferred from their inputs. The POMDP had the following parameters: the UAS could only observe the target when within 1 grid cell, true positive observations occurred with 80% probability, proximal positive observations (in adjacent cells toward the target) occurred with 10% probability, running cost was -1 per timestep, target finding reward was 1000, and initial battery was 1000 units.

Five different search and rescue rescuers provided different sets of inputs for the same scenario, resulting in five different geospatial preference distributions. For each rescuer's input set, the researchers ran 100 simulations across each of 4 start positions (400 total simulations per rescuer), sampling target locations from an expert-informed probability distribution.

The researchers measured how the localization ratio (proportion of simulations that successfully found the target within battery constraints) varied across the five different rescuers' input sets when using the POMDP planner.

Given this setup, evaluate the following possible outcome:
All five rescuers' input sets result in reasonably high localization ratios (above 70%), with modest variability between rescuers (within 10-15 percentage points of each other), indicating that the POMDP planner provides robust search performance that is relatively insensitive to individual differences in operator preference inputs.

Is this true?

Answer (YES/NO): NO